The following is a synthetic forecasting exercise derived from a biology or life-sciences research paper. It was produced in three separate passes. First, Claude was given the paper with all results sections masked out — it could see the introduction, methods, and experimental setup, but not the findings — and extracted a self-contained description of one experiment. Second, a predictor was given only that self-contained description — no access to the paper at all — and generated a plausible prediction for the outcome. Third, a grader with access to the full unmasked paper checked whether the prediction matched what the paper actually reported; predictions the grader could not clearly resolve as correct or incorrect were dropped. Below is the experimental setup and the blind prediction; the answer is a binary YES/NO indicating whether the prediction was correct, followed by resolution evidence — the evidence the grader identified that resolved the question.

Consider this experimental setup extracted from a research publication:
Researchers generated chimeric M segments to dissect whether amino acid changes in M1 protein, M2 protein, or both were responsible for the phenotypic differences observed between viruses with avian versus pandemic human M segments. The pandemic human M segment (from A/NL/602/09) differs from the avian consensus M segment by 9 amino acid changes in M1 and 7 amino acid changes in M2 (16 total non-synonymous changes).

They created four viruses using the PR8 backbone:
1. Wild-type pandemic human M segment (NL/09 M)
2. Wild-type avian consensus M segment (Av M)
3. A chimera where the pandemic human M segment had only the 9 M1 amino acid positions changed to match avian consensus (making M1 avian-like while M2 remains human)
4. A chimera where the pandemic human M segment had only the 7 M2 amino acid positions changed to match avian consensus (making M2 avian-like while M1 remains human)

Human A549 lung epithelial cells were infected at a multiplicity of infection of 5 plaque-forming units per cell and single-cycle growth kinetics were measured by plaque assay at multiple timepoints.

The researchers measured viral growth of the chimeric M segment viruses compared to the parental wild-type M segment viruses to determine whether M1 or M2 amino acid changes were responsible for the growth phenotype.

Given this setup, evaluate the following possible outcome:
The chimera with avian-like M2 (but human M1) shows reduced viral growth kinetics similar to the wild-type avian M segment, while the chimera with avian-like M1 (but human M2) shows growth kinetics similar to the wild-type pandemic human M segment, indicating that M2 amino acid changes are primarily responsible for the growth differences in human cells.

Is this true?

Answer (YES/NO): NO